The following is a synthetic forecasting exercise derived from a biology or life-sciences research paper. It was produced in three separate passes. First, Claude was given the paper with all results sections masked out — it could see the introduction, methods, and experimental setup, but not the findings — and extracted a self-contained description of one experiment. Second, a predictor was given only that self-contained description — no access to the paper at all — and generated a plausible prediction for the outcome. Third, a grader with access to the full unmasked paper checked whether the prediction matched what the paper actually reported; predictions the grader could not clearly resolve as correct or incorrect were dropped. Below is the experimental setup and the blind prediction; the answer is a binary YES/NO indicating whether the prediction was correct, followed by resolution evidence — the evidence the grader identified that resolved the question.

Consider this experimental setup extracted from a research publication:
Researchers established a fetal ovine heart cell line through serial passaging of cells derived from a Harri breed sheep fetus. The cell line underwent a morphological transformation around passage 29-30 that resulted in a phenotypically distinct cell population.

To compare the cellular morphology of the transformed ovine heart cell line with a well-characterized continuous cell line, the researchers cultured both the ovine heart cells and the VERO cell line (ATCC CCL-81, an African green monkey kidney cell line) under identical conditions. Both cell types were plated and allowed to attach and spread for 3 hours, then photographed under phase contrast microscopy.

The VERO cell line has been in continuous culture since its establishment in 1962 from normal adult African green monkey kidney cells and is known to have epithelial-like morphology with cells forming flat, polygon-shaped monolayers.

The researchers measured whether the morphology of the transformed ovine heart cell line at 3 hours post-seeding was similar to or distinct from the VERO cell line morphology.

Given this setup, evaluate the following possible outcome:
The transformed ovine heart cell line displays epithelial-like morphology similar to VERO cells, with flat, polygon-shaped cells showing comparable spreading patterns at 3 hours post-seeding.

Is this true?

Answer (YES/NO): NO